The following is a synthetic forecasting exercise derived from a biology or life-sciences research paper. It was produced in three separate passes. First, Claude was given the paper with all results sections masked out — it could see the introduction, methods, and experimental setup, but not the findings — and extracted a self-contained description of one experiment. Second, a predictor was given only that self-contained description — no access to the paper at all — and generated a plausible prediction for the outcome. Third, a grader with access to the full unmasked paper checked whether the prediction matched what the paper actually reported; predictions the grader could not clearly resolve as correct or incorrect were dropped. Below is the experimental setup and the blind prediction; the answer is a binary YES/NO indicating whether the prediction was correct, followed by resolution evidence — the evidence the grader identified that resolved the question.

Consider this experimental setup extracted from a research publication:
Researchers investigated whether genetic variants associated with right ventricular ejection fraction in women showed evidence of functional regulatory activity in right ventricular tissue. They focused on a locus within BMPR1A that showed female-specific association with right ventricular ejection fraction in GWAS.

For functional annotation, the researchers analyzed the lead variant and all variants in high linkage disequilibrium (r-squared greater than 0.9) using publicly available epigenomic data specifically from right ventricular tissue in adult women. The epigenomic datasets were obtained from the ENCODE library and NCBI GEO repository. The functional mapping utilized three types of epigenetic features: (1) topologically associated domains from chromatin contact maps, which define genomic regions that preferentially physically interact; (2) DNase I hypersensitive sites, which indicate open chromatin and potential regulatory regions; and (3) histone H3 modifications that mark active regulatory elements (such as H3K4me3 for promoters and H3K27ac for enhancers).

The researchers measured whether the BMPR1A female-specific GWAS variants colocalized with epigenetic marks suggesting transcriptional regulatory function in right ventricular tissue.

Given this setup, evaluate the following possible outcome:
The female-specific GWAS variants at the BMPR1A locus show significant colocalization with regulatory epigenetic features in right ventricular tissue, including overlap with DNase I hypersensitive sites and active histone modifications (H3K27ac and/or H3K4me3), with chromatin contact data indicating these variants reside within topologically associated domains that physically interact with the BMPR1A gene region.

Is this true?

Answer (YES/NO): YES